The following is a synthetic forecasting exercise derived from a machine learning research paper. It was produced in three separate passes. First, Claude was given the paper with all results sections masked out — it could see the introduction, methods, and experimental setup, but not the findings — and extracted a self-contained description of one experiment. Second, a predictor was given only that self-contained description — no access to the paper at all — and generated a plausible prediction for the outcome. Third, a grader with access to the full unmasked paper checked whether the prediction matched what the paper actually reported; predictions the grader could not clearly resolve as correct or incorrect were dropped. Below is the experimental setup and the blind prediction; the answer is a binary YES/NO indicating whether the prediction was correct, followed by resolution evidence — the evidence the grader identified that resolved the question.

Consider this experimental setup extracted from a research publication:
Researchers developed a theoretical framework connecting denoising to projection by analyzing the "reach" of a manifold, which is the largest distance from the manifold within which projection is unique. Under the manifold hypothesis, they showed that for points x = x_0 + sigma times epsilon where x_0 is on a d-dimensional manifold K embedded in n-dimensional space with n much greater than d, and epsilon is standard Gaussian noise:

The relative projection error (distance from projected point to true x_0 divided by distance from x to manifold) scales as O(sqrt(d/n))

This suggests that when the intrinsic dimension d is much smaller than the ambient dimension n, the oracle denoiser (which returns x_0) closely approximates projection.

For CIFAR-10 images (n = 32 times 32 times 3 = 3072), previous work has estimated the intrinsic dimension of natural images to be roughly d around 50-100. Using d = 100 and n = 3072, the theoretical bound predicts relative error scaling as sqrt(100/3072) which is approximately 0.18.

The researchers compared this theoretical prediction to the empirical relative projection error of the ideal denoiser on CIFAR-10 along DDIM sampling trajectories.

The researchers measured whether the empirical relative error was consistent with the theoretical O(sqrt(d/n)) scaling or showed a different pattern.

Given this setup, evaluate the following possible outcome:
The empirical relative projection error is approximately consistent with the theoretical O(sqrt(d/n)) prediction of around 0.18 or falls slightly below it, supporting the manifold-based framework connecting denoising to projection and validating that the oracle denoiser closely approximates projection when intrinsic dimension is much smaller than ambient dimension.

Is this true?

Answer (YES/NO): NO